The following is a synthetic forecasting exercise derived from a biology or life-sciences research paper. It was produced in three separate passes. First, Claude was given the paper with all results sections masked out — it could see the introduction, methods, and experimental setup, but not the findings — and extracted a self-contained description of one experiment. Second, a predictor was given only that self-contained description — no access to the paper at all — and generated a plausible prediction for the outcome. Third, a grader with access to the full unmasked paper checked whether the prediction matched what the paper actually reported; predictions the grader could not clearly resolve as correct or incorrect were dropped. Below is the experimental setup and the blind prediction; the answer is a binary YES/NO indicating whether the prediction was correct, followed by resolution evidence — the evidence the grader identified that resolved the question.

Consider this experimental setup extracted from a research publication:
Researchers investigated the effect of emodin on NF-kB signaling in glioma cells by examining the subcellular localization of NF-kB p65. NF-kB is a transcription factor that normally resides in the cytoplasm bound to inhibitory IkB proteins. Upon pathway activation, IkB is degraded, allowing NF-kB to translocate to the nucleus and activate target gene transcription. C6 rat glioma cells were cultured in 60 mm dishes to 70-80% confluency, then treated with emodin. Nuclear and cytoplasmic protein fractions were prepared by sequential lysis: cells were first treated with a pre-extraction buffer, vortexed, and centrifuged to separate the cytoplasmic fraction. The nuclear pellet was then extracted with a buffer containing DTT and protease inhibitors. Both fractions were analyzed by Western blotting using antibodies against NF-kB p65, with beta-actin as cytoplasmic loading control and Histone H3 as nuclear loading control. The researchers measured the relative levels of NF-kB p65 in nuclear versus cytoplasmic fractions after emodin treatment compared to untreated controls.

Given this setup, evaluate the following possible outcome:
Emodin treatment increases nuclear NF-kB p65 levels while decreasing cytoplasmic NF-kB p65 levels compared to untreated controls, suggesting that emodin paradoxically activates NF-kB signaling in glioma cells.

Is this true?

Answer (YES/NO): NO